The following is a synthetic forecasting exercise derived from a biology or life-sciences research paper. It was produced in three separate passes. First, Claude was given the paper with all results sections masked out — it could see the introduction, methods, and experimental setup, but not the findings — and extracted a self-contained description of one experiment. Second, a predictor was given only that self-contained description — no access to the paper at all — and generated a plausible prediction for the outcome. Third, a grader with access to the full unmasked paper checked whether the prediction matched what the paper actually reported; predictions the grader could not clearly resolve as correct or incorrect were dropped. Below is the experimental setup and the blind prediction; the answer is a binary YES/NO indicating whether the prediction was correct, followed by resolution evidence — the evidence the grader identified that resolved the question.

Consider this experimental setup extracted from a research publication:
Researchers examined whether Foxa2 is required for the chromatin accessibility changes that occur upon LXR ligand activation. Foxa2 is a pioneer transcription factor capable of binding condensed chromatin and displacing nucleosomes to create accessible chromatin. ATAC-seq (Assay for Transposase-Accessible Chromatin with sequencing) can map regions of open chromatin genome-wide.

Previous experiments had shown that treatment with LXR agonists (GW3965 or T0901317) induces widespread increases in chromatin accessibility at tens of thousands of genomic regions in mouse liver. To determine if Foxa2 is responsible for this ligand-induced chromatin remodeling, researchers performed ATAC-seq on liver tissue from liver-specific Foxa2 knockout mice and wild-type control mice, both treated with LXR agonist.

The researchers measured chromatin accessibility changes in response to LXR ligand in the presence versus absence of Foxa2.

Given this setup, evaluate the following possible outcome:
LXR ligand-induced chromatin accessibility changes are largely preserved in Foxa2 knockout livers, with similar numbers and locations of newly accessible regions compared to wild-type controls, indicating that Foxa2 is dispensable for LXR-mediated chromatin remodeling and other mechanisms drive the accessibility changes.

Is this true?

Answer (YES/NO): NO